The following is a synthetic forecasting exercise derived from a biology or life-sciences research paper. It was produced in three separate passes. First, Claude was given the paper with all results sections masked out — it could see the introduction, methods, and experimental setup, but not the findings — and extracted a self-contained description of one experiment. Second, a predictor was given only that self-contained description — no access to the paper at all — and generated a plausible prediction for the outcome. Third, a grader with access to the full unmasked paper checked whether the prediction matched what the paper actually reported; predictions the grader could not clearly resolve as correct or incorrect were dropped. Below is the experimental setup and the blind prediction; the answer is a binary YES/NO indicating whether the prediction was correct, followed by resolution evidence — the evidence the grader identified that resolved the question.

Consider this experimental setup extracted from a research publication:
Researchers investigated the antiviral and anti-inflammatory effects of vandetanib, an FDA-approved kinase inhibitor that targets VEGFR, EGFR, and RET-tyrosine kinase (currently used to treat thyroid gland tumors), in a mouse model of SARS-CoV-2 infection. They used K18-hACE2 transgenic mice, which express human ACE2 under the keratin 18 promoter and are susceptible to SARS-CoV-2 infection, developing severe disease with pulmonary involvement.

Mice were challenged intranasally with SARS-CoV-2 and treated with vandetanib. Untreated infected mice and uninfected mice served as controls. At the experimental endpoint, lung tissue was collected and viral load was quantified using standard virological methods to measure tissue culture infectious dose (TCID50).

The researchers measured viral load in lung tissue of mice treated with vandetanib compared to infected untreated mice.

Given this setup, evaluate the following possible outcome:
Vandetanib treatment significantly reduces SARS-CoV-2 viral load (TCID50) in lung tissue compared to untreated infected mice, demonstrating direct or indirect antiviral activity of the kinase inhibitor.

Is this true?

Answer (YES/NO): NO